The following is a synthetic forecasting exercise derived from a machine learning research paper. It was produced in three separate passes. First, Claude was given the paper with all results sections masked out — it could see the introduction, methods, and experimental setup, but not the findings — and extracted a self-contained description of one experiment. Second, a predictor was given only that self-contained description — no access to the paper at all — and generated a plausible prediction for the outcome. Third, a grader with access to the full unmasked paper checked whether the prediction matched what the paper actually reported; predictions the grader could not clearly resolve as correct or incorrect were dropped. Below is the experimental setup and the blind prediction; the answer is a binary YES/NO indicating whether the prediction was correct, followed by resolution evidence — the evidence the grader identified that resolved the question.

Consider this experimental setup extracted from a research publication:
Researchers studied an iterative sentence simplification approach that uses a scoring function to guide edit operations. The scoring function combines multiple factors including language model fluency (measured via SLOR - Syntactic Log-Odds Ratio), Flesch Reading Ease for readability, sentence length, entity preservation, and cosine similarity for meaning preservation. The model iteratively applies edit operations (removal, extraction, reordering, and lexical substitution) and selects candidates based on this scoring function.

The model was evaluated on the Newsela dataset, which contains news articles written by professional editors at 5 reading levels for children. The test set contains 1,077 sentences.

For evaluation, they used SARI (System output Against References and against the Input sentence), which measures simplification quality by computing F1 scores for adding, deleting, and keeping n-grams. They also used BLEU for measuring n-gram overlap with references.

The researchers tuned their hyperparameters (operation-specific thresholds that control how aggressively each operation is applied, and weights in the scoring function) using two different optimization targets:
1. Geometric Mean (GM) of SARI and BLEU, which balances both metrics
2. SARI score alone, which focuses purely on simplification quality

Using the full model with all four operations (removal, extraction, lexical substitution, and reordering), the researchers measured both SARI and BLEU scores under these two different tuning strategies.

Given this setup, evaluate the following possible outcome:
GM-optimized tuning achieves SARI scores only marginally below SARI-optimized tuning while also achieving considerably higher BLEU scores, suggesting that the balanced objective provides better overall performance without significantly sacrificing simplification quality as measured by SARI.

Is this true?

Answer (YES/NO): NO